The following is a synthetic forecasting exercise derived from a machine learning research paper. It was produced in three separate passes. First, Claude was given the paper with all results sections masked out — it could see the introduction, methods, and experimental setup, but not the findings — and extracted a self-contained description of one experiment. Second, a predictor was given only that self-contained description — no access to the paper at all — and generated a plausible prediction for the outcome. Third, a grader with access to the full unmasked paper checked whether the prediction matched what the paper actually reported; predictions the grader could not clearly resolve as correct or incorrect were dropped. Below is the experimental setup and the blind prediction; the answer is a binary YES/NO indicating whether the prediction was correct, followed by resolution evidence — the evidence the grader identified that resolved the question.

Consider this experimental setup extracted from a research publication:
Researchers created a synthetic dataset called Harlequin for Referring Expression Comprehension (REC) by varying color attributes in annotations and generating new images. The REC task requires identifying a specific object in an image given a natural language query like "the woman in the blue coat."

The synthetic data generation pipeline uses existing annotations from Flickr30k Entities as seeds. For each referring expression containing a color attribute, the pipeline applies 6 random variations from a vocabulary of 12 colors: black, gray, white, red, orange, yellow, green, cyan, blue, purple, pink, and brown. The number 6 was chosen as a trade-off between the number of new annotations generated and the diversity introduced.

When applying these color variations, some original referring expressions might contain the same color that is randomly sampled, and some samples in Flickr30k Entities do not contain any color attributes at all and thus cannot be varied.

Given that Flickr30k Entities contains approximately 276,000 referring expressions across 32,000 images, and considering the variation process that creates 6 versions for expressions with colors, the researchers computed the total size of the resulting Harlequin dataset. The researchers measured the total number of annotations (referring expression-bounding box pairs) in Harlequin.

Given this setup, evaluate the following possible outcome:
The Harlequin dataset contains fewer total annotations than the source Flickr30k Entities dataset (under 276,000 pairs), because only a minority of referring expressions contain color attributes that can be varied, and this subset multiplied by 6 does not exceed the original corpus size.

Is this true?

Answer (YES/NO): NO